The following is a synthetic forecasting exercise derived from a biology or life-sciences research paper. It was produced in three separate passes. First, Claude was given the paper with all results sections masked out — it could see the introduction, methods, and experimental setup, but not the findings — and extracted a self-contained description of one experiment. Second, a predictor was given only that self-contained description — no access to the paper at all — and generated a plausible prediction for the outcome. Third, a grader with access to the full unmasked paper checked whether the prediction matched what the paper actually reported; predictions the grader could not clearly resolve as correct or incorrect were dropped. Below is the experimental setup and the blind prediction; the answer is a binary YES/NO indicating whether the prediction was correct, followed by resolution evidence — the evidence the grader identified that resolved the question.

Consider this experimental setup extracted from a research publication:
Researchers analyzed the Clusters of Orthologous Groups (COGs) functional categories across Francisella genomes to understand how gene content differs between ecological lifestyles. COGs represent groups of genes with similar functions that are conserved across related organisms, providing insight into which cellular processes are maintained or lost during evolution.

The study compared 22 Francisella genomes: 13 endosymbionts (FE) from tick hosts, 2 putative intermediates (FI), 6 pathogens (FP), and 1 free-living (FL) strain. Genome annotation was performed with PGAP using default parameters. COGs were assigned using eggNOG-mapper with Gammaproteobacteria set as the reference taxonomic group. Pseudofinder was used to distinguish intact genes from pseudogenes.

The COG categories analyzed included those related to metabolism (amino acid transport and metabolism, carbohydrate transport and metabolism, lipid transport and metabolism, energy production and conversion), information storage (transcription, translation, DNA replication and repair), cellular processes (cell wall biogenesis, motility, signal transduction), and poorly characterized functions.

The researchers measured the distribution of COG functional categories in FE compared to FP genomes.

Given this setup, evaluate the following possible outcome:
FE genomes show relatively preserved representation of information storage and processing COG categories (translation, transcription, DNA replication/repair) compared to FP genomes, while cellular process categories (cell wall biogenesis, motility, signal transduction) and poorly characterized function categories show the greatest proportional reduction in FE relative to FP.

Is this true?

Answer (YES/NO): NO